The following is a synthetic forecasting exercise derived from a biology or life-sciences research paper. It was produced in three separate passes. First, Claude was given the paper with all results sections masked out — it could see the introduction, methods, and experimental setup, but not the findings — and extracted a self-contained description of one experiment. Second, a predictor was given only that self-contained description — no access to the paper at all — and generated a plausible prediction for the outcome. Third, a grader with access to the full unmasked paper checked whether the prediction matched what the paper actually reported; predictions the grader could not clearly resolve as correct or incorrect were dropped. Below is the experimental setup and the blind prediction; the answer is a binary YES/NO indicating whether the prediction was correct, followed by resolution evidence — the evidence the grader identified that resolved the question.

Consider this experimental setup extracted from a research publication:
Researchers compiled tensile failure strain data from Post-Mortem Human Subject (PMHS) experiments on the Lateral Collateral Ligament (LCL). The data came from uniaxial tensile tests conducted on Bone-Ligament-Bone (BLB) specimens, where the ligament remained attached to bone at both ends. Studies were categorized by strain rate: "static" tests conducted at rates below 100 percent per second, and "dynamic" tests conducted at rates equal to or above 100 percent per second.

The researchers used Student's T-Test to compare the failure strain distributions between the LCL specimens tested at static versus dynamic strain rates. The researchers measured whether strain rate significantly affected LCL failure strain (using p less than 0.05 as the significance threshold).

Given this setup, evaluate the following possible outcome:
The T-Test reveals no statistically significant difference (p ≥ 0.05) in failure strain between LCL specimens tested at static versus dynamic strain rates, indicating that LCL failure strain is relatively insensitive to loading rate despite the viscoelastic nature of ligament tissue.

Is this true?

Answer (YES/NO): NO